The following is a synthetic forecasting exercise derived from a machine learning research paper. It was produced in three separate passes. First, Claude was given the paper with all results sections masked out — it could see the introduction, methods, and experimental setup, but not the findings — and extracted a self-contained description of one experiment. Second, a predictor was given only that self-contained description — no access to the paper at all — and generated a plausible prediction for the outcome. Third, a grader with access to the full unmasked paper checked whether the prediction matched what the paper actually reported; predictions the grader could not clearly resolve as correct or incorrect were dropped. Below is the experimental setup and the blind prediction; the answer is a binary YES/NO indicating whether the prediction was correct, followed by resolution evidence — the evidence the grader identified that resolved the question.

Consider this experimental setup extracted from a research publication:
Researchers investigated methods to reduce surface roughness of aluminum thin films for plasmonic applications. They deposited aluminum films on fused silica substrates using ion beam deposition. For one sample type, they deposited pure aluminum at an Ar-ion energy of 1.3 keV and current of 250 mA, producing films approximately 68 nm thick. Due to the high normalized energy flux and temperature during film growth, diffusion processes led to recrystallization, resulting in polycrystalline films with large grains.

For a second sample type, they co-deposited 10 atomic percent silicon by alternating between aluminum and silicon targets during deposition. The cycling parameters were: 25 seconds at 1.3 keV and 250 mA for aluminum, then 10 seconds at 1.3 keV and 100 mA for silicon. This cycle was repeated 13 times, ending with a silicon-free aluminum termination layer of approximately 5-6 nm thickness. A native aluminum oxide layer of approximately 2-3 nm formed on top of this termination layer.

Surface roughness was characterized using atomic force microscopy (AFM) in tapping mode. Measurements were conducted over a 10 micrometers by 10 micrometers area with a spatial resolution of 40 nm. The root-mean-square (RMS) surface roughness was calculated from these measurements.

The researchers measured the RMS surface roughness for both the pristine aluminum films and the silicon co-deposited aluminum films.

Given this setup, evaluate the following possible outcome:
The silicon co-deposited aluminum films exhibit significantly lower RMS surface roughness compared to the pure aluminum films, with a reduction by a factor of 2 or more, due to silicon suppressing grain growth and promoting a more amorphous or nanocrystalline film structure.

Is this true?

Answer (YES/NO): YES